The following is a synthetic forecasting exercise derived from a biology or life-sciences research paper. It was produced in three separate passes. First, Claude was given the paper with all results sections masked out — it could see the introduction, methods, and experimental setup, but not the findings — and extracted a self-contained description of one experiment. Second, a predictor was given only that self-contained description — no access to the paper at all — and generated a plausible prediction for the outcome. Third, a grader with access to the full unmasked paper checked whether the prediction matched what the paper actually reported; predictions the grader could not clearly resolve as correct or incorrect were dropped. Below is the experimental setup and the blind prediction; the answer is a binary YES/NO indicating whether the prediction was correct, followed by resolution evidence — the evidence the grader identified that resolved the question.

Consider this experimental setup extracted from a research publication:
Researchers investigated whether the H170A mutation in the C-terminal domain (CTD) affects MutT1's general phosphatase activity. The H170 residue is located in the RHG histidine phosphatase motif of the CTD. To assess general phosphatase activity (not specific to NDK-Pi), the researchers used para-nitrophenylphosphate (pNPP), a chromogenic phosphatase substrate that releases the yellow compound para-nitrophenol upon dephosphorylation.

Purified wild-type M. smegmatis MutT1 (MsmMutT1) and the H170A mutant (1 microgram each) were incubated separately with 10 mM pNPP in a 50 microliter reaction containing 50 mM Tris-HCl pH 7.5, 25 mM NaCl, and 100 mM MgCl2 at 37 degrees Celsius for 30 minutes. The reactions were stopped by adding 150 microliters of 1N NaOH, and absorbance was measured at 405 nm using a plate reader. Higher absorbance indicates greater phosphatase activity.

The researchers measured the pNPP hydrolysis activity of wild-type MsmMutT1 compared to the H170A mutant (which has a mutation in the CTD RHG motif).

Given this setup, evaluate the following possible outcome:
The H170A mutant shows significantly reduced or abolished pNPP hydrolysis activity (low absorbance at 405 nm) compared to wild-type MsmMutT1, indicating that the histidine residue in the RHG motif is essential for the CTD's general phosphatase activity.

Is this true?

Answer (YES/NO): NO